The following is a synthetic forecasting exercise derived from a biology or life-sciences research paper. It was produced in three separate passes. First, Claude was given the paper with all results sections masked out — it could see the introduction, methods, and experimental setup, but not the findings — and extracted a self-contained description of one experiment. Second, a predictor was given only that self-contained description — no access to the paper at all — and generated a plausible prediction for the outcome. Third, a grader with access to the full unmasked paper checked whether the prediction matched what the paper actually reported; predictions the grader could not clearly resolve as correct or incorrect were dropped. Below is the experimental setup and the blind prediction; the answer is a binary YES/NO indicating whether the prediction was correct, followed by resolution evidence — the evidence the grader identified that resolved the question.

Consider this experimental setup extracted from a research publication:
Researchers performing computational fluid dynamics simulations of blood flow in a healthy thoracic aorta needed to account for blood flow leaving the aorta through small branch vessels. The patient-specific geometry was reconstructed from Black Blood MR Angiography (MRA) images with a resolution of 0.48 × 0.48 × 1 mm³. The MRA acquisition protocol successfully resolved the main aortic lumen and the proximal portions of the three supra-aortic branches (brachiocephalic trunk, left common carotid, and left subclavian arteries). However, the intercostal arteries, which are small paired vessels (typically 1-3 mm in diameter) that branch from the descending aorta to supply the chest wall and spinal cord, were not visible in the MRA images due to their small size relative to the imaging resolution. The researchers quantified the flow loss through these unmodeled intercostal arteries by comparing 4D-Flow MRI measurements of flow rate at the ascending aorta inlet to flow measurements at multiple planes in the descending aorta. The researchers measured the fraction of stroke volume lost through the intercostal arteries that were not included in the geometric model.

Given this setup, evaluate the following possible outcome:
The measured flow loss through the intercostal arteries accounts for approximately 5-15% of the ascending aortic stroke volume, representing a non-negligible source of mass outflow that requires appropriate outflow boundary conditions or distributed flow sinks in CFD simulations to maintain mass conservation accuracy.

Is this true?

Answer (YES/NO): NO